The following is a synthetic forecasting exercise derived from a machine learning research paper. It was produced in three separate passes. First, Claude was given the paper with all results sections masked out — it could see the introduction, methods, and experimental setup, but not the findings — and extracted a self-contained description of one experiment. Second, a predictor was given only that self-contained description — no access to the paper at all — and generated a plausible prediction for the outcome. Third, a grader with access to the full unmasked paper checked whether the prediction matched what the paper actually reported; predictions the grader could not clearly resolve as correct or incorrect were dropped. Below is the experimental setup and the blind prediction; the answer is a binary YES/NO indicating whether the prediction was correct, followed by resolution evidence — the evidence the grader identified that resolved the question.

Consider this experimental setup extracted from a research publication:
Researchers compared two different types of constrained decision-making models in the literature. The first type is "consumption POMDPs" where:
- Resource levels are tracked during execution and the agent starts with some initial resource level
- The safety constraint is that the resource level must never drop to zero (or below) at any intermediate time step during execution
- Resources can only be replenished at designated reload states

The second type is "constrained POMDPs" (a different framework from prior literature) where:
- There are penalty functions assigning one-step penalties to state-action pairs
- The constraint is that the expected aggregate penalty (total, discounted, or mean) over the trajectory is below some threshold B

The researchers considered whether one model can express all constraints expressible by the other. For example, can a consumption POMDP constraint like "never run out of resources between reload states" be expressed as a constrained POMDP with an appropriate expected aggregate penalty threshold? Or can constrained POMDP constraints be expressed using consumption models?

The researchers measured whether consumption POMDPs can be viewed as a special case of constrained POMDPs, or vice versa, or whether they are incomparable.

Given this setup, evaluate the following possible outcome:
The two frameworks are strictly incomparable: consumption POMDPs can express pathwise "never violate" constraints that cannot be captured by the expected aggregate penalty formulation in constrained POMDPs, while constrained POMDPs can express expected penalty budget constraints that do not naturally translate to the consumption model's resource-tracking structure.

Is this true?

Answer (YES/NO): YES